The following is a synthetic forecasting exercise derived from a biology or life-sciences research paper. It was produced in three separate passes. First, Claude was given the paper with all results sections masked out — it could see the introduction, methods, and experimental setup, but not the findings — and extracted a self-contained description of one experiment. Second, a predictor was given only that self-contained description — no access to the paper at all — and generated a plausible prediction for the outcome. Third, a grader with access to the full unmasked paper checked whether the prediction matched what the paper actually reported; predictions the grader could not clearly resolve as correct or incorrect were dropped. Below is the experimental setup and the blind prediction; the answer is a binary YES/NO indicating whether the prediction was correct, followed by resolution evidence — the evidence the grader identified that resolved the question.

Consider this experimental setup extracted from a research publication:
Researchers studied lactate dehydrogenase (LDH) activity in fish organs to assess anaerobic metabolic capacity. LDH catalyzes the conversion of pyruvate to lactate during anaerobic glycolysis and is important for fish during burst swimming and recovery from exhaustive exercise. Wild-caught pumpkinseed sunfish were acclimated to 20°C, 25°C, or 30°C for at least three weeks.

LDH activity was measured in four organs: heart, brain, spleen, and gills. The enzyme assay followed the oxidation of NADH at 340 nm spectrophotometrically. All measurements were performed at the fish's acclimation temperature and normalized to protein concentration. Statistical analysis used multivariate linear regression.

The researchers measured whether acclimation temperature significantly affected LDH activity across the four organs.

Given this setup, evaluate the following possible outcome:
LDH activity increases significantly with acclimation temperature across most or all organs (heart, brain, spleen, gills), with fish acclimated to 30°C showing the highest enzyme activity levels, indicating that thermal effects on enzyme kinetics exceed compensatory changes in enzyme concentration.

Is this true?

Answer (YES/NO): NO